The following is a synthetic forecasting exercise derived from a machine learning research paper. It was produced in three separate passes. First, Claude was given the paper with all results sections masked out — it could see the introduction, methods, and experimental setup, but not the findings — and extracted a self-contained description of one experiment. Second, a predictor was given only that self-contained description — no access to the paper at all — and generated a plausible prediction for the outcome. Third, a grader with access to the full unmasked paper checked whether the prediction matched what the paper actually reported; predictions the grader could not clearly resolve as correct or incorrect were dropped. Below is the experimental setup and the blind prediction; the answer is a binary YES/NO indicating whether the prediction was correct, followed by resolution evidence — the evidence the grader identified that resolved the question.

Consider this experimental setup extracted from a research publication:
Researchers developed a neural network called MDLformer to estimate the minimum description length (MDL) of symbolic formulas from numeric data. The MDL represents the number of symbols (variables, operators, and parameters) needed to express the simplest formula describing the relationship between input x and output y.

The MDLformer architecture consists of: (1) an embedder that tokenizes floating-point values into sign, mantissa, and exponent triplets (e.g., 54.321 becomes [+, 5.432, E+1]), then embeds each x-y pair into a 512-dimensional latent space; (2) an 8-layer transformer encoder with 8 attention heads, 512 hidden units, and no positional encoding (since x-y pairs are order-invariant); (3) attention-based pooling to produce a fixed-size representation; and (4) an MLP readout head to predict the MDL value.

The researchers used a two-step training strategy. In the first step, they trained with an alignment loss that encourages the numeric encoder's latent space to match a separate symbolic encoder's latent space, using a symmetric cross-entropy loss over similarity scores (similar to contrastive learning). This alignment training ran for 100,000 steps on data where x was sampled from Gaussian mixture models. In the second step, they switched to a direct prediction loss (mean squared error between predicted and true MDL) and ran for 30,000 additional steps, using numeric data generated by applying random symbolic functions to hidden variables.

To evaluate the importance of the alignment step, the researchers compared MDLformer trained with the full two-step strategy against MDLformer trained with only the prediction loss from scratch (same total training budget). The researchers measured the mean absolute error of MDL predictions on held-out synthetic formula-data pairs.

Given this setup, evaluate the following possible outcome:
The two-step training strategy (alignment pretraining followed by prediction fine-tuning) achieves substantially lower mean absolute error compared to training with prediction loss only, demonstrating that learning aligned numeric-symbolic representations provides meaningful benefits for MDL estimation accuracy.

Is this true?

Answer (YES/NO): YES